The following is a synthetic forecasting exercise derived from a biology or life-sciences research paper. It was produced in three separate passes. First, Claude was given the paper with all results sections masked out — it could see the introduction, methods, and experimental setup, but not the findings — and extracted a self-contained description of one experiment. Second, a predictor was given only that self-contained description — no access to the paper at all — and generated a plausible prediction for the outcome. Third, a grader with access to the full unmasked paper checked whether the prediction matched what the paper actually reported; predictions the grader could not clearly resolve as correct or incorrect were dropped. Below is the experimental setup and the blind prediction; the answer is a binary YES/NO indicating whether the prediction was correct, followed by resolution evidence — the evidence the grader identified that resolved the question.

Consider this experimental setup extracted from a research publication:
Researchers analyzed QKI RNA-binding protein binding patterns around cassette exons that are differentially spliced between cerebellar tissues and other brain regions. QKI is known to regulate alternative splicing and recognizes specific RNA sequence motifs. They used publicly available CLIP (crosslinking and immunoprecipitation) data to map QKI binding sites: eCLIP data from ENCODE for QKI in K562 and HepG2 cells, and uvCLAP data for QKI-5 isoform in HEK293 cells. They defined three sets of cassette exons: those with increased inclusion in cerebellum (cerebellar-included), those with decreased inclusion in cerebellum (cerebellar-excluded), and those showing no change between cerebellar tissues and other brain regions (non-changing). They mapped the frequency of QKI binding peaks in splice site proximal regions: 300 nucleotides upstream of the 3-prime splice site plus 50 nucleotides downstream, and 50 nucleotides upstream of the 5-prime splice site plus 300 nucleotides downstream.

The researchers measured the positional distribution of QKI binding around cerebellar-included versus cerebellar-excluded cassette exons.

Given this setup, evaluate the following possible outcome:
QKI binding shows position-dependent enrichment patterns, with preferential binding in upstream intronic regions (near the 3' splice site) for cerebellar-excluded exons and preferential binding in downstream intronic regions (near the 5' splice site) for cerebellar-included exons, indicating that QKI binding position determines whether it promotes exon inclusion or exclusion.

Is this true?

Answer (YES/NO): NO